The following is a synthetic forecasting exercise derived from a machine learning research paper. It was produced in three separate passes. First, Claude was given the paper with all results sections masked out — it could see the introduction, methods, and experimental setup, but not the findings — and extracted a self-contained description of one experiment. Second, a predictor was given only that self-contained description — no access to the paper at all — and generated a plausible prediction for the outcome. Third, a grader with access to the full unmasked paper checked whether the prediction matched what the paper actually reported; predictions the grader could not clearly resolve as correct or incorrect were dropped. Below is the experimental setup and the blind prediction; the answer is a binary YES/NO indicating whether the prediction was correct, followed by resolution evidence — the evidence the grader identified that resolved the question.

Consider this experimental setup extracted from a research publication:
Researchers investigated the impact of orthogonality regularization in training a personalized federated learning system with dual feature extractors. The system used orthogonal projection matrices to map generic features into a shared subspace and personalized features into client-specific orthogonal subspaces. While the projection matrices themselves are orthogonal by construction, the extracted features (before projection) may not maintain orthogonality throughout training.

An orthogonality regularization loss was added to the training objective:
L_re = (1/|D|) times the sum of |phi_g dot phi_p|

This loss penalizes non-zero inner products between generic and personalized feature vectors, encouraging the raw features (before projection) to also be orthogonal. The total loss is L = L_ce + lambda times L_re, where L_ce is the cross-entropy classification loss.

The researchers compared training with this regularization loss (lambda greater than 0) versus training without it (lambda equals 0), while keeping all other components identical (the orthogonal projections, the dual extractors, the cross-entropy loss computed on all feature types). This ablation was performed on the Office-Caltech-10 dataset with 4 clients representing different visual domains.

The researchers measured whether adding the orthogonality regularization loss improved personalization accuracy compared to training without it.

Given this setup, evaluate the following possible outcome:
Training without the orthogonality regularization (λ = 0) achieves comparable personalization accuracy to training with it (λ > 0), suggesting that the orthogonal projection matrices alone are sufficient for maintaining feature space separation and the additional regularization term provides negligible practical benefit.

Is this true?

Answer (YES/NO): NO